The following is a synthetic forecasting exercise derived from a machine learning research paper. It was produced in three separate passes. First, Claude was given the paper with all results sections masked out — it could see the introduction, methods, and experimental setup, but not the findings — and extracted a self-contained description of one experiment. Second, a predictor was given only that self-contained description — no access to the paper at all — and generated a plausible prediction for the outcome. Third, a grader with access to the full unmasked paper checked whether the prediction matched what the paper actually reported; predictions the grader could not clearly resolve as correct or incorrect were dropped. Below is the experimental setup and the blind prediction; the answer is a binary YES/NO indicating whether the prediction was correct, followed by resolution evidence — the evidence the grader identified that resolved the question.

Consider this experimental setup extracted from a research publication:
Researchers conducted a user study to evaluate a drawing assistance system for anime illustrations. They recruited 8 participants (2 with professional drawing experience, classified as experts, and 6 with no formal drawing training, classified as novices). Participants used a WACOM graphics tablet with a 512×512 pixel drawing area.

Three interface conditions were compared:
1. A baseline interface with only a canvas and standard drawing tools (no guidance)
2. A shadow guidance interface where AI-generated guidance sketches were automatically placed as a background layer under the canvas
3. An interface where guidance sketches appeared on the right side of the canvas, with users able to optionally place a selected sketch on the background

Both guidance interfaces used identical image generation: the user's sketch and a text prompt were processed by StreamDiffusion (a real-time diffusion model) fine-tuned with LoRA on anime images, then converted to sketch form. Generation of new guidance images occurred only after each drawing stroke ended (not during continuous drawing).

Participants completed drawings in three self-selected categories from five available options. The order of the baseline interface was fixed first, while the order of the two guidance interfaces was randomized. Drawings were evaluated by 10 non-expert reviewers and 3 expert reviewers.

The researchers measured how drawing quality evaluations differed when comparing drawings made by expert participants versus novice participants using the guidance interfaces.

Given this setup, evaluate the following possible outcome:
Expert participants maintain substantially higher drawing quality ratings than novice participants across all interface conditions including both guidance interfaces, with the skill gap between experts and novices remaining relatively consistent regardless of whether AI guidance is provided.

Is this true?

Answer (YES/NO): NO